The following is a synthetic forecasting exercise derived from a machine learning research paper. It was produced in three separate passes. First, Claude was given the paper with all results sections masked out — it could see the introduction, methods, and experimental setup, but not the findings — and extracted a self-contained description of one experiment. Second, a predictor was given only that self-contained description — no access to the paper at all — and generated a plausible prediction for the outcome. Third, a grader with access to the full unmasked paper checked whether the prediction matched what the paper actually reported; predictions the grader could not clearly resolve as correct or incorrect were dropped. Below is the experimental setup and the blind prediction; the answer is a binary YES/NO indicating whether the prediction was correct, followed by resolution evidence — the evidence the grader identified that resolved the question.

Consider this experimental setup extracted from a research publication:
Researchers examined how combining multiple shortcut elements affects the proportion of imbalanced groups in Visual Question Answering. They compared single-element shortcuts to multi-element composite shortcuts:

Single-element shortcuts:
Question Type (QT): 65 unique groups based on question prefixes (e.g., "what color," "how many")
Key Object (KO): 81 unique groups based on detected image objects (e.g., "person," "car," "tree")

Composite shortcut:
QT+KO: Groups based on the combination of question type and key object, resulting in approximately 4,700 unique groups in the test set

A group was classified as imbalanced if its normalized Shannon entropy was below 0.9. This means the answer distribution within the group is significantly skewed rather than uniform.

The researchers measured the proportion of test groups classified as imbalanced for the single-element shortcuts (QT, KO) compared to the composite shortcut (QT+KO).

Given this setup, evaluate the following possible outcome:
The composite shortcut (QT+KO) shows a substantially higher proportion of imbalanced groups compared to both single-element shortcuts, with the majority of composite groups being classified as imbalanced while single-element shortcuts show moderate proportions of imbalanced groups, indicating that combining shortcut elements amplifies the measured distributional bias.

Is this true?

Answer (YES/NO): NO